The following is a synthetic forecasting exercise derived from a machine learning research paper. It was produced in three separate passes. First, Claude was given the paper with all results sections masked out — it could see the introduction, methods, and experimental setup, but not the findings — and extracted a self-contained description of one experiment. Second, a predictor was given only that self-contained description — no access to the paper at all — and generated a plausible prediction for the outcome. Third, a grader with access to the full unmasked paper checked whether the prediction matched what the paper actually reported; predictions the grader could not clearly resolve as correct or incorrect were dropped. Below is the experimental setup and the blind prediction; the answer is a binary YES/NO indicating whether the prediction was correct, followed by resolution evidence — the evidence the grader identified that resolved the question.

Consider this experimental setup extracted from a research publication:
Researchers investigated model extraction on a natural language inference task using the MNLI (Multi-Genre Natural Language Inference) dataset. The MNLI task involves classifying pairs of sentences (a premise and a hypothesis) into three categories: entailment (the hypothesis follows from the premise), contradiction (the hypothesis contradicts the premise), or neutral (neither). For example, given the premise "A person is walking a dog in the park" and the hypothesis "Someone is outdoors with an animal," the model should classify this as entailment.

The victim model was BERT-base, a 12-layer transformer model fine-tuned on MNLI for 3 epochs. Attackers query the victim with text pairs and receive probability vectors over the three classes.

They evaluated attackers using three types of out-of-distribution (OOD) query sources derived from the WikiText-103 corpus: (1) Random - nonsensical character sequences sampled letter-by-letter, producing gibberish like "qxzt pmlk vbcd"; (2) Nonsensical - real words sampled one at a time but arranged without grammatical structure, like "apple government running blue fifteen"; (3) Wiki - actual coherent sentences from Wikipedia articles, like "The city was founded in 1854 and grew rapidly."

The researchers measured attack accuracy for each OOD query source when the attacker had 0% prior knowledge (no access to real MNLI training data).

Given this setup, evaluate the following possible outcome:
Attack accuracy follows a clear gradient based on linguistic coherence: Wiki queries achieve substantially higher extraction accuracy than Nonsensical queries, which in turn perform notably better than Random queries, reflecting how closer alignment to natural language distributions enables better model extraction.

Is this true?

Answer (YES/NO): NO